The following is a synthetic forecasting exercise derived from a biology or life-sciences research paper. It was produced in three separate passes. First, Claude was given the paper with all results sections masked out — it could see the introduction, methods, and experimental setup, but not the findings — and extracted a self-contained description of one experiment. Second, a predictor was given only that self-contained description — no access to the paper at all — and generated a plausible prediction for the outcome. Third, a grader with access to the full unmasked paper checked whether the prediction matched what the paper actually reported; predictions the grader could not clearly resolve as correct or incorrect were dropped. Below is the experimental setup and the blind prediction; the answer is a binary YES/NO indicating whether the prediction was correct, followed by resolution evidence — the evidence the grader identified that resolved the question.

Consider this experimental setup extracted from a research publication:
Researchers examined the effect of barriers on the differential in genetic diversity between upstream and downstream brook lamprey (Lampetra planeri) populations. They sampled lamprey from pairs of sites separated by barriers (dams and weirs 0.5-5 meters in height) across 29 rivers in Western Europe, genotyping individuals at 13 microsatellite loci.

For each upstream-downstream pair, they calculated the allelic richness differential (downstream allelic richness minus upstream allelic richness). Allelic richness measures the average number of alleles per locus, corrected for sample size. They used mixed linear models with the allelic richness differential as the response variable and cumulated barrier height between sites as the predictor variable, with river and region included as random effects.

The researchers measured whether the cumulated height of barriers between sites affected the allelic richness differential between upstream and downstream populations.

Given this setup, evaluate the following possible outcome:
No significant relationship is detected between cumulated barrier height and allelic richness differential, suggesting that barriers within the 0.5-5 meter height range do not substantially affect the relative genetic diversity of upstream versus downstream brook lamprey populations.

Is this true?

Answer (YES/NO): NO